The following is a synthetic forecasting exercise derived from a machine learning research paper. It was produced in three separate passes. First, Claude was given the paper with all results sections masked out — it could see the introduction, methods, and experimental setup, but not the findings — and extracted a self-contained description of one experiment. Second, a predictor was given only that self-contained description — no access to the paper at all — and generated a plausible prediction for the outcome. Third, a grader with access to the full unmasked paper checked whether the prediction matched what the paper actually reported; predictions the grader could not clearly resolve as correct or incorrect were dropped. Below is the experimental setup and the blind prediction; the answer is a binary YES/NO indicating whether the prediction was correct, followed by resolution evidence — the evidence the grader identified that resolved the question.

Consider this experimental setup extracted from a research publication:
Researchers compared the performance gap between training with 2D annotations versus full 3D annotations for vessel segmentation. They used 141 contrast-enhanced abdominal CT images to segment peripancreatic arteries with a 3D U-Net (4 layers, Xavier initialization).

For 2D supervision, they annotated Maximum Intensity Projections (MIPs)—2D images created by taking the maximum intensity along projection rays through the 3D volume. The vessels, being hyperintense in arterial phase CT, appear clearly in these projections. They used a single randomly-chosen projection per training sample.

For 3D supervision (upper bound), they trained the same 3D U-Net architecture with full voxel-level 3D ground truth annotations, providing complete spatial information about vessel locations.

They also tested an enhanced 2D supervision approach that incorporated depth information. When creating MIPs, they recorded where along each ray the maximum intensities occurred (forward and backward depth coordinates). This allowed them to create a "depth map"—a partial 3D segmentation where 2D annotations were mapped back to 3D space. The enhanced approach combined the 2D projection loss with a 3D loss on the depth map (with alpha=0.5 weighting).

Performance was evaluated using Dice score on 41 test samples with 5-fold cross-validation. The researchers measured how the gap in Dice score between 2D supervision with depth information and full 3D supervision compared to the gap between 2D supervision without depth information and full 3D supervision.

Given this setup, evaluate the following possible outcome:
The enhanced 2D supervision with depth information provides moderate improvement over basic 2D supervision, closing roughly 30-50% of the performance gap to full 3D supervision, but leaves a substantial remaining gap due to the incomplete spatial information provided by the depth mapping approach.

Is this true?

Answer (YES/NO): NO